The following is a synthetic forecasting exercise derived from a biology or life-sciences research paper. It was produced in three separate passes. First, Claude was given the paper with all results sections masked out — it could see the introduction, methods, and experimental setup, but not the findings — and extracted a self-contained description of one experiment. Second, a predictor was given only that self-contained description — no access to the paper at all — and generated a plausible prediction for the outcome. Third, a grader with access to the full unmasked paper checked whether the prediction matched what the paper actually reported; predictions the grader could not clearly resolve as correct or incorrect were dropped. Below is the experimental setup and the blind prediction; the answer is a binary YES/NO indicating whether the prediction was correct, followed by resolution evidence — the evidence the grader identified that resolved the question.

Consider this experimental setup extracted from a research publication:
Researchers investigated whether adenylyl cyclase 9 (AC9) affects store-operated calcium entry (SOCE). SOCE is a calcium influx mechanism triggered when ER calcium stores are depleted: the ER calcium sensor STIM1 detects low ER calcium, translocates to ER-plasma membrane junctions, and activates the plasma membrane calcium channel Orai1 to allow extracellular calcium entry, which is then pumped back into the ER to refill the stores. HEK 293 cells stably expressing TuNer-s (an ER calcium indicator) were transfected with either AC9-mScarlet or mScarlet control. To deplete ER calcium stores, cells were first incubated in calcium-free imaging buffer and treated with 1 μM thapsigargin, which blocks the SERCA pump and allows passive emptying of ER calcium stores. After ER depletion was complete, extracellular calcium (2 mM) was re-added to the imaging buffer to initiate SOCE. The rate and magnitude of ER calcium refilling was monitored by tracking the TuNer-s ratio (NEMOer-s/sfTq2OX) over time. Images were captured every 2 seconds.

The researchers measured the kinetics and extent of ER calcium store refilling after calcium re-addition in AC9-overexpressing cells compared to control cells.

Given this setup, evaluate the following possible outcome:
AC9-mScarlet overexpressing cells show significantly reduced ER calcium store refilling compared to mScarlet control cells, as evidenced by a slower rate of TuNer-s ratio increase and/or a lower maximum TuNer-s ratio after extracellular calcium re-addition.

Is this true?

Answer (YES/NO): YES